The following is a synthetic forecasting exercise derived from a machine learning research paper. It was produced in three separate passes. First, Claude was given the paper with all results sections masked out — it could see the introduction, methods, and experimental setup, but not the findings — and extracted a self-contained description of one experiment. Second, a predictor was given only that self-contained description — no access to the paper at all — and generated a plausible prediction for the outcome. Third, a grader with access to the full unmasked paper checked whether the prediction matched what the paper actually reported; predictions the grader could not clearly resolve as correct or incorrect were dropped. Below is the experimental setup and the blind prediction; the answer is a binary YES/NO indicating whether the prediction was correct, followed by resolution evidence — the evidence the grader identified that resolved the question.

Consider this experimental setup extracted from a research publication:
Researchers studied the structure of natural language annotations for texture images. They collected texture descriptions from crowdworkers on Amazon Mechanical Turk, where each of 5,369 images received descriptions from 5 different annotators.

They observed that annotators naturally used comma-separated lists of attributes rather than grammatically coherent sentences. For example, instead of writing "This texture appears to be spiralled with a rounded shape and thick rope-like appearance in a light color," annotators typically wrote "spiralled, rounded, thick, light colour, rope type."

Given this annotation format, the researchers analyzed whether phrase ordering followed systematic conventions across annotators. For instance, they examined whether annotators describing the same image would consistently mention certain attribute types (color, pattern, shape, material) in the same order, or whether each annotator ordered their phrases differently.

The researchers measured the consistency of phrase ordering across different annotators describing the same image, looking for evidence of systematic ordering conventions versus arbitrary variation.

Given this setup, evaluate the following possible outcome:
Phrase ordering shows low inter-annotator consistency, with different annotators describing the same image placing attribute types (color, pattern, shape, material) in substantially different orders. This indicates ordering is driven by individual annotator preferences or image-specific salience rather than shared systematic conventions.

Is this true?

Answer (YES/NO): YES